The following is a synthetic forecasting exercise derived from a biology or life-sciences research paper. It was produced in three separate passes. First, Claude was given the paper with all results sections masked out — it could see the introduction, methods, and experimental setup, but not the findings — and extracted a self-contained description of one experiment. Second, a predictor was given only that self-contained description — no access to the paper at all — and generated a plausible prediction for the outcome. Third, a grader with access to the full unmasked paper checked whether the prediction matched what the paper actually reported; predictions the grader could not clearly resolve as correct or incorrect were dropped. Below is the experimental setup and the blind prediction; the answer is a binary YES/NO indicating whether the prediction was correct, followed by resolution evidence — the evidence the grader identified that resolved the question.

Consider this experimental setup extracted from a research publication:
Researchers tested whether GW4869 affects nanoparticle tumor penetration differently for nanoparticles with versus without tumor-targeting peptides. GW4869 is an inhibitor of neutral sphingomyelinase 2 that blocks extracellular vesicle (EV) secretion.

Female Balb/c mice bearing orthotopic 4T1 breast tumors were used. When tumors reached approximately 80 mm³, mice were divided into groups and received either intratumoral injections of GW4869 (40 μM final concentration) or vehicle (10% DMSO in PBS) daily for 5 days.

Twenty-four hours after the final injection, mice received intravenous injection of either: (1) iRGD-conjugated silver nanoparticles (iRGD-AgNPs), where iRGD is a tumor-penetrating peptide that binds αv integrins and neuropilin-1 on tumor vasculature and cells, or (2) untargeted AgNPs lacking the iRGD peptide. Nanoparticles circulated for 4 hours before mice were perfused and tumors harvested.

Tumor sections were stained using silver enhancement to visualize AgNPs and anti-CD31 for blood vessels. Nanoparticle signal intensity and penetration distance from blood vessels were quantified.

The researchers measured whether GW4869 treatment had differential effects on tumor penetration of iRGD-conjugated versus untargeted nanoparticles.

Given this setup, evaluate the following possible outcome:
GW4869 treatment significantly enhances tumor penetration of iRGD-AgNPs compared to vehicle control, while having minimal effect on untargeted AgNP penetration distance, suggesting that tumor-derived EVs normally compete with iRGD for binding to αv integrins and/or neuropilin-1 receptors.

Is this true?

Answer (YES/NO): NO